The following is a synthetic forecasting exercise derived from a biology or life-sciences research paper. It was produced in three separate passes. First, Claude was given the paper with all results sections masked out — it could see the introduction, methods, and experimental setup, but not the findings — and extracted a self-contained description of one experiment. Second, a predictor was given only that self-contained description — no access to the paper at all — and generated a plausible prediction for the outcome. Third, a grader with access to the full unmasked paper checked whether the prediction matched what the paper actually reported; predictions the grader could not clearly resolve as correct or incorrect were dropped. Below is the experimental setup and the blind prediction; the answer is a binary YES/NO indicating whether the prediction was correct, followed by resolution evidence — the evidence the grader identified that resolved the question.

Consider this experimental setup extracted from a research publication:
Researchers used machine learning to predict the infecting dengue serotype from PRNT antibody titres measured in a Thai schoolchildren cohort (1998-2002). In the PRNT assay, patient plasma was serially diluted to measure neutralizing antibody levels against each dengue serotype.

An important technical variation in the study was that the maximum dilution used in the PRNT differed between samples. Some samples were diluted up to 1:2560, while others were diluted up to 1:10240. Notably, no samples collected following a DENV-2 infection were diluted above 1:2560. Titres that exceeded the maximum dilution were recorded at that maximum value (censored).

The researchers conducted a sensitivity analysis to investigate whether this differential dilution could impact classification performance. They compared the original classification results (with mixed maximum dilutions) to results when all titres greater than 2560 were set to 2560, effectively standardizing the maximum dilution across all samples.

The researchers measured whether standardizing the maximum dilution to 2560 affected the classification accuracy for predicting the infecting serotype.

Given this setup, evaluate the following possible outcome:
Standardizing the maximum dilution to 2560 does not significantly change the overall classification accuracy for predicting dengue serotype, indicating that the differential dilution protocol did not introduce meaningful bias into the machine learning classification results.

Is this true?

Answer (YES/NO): NO